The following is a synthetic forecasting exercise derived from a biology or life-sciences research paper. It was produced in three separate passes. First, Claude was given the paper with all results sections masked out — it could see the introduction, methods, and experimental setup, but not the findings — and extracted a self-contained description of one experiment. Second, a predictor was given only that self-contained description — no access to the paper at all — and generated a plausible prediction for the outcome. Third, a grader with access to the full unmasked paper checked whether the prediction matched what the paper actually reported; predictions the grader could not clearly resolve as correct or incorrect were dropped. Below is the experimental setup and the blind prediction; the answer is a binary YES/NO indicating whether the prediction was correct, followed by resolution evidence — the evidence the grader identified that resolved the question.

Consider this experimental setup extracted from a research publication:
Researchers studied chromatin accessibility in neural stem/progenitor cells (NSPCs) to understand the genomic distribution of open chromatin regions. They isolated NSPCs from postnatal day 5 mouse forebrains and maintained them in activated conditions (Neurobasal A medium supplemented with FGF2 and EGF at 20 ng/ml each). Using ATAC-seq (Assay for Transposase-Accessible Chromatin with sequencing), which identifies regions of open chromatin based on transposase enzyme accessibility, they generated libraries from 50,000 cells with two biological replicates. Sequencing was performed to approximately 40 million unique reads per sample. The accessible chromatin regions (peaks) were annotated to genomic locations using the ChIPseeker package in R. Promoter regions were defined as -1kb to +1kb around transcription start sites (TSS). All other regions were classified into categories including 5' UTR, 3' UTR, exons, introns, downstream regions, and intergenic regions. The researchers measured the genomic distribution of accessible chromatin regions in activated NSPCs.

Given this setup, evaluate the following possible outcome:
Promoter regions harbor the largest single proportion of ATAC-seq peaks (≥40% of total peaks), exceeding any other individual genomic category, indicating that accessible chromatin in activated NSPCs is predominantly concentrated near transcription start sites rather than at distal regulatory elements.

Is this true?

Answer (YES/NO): YES